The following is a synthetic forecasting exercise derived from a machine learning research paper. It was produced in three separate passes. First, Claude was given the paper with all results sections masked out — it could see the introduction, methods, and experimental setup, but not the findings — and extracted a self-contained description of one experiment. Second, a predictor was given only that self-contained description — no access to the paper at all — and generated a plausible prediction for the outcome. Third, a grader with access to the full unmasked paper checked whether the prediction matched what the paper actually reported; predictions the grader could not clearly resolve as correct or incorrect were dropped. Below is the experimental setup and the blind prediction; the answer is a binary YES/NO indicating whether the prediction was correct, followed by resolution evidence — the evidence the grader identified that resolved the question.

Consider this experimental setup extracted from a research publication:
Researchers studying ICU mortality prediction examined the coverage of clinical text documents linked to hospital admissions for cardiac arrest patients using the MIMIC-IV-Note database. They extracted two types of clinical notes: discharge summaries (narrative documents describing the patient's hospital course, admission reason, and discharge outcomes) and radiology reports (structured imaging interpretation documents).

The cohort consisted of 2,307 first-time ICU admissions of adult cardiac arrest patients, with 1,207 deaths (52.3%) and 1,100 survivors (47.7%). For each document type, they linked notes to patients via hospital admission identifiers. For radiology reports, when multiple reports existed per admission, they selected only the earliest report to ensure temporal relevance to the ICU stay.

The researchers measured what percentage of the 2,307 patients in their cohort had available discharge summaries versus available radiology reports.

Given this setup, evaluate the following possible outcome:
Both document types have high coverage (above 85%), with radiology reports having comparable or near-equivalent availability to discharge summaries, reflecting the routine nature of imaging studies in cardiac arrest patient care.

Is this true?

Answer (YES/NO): NO